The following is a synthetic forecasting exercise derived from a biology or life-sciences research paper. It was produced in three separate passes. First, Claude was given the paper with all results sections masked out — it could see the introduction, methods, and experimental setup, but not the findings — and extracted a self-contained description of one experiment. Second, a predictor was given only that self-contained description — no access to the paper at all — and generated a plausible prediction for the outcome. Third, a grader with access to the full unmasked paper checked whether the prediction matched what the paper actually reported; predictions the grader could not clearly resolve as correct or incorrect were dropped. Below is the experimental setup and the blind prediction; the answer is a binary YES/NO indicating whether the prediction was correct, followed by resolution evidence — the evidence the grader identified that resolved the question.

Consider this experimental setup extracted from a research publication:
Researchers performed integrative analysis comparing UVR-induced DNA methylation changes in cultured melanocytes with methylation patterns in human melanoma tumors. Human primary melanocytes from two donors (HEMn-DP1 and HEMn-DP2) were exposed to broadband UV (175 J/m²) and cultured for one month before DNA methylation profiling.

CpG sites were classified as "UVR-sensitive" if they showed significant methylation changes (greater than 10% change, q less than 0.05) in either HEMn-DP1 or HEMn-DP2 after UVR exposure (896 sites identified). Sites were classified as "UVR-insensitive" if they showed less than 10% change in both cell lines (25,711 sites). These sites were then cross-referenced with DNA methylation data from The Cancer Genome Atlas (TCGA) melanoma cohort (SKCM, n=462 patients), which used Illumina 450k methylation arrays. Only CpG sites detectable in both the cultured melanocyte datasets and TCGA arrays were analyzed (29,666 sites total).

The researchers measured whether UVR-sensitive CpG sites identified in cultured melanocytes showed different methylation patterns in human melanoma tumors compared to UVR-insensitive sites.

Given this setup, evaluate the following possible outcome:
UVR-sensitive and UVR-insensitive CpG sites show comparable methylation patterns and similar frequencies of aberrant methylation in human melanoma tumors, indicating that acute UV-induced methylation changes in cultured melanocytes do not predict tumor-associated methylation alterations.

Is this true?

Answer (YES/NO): NO